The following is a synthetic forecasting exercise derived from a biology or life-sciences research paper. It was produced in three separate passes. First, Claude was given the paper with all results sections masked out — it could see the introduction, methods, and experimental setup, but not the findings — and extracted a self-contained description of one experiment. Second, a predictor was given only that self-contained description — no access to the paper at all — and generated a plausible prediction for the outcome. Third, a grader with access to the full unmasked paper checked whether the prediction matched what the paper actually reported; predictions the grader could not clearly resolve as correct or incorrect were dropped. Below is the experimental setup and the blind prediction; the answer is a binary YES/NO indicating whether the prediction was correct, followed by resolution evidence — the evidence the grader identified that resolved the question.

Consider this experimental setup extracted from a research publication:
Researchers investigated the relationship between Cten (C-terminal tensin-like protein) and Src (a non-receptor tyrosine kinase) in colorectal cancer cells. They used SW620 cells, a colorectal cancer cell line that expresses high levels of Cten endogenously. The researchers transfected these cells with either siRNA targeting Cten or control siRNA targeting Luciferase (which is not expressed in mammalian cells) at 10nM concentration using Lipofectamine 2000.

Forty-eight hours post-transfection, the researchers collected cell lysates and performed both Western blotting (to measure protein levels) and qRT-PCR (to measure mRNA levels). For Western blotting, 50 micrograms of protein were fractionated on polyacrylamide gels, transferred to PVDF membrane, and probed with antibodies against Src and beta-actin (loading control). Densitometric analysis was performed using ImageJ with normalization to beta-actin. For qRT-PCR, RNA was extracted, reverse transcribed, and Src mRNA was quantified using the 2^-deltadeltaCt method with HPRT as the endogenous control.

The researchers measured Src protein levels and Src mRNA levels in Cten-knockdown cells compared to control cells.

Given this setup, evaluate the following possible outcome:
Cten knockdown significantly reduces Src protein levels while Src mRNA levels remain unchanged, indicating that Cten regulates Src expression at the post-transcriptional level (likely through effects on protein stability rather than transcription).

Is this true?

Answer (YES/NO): YES